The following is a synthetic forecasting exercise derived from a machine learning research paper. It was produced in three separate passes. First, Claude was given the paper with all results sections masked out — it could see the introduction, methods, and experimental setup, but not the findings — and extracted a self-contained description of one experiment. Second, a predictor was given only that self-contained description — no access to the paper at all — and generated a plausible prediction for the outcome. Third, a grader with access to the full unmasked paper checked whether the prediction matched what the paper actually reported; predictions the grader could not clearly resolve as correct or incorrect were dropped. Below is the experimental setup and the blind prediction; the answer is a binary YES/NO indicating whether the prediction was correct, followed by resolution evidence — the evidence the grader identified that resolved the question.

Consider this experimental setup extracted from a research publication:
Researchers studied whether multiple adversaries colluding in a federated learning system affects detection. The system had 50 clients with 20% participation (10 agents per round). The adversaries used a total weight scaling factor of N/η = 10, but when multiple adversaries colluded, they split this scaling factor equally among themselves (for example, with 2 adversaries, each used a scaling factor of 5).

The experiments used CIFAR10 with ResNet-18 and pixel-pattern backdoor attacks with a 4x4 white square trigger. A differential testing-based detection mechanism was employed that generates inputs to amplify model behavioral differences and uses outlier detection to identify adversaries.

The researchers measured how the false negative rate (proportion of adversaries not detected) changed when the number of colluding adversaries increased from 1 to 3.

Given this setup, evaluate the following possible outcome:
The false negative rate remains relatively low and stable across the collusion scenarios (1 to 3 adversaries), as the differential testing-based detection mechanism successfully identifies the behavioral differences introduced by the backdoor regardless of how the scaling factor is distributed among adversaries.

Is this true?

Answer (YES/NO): YES